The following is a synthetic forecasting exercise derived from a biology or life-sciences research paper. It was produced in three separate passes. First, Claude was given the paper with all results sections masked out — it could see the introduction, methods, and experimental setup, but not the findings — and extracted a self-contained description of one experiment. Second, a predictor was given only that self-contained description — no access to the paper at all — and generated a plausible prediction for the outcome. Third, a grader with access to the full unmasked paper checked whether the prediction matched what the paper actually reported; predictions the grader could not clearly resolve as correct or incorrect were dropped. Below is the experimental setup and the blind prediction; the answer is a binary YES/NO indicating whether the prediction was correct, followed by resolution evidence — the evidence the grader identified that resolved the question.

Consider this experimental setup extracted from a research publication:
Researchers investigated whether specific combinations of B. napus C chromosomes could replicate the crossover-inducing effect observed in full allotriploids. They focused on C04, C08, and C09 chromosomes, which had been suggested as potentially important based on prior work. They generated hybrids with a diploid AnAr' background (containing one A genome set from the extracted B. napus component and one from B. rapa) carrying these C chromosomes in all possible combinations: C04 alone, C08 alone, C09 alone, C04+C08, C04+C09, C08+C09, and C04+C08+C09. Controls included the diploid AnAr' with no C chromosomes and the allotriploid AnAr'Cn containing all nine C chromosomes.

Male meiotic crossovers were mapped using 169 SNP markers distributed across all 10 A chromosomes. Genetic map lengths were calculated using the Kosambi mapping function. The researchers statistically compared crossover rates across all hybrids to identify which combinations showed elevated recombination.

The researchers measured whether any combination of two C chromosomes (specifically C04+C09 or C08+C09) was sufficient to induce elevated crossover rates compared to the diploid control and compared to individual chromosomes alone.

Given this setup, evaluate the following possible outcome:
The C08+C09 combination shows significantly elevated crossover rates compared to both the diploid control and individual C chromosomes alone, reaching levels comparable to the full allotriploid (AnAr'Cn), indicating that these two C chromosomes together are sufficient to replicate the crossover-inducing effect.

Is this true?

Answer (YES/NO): NO